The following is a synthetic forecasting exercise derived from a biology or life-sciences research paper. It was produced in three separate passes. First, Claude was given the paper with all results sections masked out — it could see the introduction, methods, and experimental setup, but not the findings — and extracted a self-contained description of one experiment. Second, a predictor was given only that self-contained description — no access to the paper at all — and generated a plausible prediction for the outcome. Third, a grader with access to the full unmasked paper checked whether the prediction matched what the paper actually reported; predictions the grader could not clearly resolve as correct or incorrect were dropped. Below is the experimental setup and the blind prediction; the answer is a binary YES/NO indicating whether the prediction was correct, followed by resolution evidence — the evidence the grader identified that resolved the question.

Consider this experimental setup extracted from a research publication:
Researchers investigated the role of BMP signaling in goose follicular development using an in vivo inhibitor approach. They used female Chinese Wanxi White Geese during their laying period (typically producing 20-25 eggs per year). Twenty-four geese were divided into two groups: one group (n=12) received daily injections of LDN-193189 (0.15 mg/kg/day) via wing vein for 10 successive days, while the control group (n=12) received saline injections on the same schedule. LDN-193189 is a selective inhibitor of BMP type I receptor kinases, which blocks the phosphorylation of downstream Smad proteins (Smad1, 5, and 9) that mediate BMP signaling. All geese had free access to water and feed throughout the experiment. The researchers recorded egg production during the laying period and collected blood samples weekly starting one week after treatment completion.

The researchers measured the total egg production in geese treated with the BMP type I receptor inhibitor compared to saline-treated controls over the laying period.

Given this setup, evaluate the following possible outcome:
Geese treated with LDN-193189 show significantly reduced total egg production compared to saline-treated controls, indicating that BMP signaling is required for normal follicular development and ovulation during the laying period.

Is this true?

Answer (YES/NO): NO